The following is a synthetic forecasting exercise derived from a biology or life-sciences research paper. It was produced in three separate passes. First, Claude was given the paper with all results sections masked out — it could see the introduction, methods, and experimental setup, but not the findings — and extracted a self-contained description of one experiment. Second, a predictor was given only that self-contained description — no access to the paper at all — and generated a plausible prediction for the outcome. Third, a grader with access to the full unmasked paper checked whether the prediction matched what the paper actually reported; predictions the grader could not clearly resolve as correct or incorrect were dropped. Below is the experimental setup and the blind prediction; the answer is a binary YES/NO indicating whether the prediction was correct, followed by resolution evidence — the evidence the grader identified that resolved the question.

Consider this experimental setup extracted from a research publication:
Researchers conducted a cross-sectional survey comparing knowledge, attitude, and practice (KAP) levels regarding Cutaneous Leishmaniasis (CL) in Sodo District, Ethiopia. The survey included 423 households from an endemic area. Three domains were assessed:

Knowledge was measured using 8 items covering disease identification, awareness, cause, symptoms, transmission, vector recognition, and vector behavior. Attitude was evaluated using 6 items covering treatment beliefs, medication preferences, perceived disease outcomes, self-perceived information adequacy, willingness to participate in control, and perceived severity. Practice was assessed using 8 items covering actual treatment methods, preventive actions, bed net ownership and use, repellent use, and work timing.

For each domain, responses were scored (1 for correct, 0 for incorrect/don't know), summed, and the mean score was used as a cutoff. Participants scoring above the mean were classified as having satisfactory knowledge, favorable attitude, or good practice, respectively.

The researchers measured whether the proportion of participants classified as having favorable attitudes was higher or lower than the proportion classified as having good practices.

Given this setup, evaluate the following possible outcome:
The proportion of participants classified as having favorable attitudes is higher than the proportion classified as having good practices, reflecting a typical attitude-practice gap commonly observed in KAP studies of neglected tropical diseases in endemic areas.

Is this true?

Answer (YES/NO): YES